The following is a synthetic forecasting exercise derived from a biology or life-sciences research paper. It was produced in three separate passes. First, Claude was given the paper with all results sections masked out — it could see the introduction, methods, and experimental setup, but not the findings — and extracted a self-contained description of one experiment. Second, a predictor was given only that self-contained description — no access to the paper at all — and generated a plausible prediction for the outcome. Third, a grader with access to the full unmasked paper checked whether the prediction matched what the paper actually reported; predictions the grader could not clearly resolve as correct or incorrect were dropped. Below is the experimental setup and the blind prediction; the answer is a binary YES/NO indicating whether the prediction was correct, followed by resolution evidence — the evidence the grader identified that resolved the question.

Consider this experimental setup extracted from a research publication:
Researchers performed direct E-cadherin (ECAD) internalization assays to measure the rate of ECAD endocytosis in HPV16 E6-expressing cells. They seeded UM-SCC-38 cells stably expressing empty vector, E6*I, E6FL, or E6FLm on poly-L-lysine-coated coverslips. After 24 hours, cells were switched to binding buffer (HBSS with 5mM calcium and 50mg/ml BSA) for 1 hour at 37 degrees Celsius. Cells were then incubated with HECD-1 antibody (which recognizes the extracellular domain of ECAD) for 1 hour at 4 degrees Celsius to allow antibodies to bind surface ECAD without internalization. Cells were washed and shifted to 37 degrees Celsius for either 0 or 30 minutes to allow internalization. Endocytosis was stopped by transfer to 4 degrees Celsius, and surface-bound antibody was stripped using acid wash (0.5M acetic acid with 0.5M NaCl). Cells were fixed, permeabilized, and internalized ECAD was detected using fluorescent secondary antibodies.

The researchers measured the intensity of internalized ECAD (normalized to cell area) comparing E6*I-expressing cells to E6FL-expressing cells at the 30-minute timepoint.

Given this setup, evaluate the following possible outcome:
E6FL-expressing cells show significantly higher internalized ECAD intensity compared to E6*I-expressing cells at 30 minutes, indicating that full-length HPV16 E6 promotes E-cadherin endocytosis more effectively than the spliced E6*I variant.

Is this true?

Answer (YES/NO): NO